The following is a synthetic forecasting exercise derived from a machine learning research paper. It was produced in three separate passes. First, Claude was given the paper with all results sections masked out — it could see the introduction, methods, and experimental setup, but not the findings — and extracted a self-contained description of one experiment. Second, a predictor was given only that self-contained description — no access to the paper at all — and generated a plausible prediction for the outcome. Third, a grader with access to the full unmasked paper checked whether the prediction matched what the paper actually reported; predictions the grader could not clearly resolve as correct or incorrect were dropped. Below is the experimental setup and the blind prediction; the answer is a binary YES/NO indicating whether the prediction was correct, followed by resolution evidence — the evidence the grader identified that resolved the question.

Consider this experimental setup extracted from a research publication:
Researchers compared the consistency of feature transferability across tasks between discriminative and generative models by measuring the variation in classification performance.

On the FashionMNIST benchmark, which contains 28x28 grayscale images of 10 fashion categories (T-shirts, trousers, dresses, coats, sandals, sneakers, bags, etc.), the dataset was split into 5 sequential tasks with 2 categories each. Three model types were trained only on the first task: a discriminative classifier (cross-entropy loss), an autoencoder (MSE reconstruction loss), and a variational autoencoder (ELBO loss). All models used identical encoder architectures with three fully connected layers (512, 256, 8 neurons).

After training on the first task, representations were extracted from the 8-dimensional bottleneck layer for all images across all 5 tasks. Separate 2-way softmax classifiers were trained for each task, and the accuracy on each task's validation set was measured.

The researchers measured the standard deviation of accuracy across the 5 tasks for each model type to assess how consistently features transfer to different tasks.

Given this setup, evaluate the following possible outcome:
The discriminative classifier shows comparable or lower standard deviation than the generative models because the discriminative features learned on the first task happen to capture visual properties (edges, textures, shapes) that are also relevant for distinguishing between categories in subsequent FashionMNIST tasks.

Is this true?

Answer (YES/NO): NO